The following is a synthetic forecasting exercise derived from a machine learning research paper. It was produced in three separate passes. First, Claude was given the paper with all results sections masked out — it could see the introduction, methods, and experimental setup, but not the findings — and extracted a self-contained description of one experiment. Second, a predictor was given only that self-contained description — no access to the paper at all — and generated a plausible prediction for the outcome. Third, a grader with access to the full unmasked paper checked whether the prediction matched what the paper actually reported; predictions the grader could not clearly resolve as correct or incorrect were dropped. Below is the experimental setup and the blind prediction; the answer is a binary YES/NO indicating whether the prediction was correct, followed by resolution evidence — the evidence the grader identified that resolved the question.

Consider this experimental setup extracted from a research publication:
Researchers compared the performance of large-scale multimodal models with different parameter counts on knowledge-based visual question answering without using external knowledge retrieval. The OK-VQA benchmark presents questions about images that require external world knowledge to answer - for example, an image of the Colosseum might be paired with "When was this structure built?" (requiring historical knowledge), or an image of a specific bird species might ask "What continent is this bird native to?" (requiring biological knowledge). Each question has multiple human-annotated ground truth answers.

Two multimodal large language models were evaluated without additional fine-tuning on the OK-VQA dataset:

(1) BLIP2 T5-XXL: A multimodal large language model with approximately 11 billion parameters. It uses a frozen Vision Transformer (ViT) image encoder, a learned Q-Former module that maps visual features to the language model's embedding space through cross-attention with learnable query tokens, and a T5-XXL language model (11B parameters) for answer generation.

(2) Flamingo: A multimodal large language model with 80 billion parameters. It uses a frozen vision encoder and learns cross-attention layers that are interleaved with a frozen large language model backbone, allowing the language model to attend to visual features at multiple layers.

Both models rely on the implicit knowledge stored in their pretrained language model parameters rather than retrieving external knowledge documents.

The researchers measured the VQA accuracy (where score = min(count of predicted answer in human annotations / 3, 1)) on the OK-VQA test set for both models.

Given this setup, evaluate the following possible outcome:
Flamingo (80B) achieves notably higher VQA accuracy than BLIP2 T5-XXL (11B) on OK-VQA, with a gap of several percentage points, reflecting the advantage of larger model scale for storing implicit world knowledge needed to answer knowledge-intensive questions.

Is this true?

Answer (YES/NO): YES